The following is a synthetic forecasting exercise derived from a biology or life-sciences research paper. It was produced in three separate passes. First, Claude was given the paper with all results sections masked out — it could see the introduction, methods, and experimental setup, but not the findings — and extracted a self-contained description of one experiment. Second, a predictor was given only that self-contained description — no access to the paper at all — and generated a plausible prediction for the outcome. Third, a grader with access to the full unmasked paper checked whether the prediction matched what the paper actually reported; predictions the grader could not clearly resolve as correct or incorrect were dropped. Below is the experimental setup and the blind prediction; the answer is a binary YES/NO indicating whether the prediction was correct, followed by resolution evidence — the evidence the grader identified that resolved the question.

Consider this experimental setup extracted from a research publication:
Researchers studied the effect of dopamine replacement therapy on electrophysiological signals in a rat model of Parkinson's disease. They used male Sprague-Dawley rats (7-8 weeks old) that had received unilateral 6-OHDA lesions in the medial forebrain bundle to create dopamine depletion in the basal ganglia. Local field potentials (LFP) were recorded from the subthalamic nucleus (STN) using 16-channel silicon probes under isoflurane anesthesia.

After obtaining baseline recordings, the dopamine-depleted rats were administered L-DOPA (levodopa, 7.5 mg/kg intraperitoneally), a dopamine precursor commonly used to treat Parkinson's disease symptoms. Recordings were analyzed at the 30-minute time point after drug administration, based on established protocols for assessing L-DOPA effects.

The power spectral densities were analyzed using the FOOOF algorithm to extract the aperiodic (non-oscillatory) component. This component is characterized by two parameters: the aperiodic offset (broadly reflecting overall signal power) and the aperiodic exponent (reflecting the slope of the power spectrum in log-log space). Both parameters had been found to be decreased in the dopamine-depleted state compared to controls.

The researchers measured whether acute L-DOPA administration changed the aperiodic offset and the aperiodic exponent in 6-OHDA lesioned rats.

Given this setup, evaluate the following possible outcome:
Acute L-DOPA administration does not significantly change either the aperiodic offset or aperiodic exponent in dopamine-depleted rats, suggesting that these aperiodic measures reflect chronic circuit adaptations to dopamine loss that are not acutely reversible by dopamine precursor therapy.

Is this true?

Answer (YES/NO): NO